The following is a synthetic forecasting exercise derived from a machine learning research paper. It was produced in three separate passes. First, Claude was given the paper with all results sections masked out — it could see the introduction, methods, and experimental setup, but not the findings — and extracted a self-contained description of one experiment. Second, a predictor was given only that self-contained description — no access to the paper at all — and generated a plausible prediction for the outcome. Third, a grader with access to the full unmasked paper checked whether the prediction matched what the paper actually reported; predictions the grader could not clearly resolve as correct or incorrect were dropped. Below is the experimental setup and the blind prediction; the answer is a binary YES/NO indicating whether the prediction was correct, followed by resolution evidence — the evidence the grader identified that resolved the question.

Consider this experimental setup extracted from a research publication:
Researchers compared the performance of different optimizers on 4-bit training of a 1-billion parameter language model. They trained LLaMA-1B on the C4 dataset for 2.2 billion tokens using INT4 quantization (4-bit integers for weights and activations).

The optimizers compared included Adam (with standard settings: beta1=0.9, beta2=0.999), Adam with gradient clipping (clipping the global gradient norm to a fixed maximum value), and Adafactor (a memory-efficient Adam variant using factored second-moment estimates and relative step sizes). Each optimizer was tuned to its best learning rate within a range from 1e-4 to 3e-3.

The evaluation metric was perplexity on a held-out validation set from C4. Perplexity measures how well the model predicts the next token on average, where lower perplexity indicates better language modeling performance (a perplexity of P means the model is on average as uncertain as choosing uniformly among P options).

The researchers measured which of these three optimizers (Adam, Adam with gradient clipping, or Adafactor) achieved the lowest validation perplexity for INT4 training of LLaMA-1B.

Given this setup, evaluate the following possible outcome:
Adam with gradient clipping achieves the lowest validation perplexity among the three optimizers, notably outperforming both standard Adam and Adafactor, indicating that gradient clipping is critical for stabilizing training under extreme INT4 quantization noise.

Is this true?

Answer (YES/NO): YES